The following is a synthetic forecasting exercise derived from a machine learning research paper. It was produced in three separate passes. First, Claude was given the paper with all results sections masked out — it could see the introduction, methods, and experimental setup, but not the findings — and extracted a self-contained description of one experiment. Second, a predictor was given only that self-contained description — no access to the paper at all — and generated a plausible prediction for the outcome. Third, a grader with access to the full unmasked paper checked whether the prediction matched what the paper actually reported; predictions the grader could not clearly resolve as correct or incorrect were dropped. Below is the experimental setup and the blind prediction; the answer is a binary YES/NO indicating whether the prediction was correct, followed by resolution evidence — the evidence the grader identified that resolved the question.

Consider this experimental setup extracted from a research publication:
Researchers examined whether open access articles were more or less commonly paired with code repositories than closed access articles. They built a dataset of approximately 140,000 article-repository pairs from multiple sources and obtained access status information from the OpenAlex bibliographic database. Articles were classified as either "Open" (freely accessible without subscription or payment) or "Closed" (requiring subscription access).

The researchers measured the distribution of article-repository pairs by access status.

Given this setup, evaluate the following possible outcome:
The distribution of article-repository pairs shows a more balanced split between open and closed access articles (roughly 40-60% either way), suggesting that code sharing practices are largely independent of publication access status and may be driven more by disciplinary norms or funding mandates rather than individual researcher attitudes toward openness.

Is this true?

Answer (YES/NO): NO